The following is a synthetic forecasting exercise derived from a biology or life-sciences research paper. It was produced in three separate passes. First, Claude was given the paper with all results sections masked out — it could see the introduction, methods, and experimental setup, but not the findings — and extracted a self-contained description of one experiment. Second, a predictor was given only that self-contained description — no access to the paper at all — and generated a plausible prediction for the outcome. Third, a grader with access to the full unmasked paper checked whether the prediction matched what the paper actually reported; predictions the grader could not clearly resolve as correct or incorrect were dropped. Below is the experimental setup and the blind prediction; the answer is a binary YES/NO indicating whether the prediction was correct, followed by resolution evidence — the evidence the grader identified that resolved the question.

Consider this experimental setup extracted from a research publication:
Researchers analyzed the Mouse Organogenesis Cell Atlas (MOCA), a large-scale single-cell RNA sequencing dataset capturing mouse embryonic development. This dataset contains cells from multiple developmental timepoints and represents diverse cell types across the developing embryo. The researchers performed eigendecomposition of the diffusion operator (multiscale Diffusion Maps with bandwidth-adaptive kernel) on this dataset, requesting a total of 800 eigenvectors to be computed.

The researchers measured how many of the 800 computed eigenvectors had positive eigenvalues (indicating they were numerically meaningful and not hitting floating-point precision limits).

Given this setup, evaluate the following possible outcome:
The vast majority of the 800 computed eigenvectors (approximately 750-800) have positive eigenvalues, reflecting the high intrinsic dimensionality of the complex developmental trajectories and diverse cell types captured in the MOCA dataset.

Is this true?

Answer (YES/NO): YES